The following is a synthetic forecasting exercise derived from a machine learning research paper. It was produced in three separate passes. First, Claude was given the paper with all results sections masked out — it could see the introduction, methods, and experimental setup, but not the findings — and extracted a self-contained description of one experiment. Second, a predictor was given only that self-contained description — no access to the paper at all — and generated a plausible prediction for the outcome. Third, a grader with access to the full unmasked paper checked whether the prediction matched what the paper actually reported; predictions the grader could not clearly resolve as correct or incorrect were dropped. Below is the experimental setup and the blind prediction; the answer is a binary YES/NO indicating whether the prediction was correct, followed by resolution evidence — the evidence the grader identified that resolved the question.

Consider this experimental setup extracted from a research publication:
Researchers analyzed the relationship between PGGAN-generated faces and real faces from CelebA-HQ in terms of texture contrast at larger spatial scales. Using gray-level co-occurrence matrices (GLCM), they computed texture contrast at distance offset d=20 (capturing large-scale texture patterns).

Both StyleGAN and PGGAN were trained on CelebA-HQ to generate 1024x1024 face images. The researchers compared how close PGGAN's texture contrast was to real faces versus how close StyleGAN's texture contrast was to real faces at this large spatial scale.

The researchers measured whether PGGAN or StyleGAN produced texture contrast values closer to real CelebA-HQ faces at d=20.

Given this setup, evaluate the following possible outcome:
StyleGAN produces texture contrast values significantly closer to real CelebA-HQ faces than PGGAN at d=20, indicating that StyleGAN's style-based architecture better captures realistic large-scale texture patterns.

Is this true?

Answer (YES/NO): NO